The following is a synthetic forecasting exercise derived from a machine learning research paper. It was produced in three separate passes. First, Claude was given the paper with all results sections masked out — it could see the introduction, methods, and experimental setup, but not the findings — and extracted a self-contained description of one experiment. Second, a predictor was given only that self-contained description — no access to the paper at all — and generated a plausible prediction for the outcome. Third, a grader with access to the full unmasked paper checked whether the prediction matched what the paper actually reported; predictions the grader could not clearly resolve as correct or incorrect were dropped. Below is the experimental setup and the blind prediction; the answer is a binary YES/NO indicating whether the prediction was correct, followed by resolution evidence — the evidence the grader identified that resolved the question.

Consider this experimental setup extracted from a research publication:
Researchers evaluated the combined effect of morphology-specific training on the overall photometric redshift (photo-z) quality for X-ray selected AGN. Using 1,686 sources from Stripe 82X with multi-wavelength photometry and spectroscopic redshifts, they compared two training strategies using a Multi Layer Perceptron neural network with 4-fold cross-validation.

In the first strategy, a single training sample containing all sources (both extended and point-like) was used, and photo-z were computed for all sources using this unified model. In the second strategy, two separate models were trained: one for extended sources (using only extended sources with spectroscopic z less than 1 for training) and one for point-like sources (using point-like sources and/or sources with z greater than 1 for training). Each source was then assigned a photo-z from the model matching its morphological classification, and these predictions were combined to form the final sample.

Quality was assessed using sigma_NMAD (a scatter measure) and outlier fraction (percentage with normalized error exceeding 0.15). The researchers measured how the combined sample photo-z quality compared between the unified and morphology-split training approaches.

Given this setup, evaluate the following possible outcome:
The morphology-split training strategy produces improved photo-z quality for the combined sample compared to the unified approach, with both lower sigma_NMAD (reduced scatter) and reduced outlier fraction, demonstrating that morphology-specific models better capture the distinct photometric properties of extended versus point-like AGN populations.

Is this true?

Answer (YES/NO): YES